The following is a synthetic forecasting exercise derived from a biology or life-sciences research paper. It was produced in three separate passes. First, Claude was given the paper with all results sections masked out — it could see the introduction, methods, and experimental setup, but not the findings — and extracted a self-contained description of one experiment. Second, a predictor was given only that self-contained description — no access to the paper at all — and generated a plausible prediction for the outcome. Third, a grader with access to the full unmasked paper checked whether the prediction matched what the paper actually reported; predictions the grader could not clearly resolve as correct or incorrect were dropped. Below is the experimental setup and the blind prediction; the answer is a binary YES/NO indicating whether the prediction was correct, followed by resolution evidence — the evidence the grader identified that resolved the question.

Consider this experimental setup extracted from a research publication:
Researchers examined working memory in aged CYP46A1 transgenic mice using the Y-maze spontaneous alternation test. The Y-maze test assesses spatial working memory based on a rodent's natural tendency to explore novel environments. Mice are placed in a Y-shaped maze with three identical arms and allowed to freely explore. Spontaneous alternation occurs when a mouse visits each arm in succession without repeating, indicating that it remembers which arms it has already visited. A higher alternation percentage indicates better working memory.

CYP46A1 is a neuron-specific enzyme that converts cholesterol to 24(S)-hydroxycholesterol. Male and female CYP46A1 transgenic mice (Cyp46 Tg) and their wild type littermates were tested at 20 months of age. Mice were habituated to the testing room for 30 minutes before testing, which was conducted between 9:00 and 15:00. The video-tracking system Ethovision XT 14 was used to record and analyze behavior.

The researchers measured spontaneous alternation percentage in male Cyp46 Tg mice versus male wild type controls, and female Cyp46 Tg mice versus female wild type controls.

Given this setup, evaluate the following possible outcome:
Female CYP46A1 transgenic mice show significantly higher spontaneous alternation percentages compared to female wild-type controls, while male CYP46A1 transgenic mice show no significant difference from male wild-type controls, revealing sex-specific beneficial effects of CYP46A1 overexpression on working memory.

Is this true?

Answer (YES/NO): YES